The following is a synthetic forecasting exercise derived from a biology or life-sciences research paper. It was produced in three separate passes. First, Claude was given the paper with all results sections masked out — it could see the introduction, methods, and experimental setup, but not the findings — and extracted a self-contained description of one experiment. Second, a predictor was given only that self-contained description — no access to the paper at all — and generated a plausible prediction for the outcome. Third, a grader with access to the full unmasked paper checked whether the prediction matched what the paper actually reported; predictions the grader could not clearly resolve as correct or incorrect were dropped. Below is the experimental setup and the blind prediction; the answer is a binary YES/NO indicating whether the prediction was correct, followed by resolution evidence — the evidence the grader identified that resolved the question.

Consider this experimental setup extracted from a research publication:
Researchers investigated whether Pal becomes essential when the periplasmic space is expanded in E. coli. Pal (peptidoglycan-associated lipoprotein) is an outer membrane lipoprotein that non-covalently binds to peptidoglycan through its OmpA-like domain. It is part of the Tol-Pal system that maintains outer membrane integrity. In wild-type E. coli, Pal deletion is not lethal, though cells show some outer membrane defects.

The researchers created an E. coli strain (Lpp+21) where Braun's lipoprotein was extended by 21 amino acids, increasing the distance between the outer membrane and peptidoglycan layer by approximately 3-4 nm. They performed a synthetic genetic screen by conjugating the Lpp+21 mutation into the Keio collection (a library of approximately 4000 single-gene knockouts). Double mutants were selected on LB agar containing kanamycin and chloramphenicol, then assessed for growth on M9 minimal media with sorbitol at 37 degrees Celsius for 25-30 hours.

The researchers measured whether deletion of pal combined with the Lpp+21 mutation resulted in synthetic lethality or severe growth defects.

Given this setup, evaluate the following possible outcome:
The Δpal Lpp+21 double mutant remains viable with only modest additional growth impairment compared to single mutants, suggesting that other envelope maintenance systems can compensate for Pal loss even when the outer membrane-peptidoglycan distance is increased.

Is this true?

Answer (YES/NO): NO